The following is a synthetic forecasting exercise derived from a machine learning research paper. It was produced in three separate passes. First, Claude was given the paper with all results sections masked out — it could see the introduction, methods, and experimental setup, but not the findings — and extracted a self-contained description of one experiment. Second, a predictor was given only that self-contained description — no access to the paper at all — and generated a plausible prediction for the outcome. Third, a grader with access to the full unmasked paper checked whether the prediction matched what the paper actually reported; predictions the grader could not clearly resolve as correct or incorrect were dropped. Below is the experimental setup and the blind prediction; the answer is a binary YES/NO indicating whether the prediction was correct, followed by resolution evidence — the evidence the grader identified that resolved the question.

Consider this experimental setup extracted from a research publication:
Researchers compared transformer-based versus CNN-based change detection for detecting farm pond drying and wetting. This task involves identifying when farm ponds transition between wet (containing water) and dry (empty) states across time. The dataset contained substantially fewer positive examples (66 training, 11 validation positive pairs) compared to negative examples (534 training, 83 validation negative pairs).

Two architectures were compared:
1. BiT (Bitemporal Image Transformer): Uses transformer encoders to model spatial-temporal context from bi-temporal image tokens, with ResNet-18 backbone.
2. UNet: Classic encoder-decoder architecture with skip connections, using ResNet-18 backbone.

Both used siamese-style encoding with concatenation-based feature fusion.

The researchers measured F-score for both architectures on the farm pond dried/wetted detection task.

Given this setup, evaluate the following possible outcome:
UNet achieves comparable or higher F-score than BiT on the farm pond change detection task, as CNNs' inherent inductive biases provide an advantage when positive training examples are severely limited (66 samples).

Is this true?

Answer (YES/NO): YES